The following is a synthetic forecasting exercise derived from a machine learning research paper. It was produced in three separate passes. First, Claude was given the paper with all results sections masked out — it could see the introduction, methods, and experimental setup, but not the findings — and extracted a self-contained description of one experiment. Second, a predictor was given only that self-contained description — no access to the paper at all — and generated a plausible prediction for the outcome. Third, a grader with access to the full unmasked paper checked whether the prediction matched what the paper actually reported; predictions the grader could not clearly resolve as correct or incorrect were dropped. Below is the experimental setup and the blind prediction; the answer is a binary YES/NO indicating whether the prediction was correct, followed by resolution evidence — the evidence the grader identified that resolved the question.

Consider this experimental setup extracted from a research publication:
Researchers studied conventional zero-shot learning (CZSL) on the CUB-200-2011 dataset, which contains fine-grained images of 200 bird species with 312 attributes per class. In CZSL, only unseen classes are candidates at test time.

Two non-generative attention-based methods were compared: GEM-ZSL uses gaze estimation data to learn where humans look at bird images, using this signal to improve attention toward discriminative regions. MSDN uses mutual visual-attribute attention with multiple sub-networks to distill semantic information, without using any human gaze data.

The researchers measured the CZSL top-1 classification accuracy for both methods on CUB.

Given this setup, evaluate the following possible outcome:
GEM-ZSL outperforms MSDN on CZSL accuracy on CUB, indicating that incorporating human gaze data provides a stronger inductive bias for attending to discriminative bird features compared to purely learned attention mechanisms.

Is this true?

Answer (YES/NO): YES